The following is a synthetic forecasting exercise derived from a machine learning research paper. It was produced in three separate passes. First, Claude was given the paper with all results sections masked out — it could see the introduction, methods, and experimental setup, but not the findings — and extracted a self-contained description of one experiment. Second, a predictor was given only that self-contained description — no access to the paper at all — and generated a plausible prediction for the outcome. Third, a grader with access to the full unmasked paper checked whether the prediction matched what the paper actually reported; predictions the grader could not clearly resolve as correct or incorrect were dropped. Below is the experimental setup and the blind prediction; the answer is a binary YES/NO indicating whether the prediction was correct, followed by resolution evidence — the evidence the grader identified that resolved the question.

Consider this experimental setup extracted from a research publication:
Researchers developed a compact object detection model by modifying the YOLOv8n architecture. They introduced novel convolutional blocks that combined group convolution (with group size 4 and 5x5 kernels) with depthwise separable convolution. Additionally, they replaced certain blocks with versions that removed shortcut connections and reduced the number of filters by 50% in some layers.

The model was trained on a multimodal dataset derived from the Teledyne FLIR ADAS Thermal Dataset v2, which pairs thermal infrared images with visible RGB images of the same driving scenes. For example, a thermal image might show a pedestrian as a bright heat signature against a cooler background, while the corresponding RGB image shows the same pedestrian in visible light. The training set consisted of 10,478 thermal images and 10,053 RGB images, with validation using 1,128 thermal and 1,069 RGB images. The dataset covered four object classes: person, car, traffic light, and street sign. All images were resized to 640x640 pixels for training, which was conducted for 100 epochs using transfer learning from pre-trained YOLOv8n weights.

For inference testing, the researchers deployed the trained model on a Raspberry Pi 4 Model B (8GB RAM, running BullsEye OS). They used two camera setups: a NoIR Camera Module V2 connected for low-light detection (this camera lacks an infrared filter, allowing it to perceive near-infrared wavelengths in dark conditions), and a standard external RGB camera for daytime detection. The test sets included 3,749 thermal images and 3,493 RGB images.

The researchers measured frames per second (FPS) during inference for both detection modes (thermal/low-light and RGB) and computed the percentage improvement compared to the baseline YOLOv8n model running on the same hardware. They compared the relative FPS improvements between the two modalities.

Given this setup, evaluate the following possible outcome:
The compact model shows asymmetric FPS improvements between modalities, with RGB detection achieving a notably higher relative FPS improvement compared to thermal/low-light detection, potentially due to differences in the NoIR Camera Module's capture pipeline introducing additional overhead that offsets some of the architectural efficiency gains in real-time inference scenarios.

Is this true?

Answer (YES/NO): NO